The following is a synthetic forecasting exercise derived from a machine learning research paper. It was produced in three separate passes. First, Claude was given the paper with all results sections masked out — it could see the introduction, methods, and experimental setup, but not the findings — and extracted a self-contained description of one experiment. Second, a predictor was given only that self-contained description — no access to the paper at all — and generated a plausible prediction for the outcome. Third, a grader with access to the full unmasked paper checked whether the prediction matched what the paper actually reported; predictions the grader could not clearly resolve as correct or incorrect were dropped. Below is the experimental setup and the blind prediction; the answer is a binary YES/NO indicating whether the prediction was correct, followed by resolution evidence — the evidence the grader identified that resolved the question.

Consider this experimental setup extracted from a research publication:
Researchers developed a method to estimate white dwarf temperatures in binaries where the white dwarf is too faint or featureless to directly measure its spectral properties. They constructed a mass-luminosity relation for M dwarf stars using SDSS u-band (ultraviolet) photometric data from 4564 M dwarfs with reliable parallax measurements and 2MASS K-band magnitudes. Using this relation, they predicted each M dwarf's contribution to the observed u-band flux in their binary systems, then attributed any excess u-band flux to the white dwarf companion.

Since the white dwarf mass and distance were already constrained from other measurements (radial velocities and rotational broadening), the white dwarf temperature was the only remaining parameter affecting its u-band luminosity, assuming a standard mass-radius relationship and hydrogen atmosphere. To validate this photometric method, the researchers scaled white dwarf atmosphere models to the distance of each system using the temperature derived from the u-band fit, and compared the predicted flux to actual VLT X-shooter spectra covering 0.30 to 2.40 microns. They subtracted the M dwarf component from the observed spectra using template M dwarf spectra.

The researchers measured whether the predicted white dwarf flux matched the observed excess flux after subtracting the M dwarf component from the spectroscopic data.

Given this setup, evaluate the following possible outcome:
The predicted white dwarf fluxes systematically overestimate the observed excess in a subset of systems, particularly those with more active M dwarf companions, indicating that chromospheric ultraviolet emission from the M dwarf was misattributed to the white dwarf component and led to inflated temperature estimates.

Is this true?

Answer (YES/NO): NO